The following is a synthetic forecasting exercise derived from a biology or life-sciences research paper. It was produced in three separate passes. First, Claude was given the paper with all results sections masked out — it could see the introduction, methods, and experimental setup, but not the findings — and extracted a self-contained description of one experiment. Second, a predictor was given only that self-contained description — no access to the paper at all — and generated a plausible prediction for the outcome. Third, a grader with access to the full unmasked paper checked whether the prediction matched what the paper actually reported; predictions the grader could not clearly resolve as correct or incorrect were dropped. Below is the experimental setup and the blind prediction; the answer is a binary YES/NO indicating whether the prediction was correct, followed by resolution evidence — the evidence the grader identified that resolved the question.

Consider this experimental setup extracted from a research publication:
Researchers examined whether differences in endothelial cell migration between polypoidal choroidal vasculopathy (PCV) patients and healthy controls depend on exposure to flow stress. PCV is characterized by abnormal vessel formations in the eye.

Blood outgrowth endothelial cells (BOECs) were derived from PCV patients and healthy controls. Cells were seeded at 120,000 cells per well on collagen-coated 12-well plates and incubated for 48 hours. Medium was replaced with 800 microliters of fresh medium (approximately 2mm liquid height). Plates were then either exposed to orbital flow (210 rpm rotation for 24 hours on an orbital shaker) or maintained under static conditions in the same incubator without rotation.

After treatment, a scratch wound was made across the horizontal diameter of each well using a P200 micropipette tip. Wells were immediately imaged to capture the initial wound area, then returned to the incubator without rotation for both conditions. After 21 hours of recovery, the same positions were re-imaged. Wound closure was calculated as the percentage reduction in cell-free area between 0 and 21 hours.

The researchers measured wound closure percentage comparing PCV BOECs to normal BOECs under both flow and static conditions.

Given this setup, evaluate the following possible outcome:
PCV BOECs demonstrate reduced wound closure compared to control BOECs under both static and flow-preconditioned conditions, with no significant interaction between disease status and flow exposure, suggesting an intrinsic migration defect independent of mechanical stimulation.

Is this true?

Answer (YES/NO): NO